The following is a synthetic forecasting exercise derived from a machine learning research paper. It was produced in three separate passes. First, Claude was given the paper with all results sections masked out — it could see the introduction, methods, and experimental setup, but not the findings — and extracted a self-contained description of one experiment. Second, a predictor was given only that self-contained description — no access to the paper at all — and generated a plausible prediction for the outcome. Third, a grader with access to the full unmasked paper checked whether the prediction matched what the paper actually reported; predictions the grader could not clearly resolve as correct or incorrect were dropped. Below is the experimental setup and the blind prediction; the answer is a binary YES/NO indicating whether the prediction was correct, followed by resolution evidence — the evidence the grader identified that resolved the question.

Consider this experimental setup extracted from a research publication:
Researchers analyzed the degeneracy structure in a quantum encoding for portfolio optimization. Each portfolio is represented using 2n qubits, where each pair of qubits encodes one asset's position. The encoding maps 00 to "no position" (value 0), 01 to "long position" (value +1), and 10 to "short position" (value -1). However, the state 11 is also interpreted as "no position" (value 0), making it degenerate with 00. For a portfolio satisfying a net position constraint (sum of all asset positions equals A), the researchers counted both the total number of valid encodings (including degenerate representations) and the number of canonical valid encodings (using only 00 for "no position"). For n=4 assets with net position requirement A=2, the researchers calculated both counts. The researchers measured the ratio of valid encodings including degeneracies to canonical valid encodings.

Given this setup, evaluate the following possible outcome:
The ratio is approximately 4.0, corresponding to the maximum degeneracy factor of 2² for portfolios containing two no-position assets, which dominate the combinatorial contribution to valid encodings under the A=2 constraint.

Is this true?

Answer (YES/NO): NO